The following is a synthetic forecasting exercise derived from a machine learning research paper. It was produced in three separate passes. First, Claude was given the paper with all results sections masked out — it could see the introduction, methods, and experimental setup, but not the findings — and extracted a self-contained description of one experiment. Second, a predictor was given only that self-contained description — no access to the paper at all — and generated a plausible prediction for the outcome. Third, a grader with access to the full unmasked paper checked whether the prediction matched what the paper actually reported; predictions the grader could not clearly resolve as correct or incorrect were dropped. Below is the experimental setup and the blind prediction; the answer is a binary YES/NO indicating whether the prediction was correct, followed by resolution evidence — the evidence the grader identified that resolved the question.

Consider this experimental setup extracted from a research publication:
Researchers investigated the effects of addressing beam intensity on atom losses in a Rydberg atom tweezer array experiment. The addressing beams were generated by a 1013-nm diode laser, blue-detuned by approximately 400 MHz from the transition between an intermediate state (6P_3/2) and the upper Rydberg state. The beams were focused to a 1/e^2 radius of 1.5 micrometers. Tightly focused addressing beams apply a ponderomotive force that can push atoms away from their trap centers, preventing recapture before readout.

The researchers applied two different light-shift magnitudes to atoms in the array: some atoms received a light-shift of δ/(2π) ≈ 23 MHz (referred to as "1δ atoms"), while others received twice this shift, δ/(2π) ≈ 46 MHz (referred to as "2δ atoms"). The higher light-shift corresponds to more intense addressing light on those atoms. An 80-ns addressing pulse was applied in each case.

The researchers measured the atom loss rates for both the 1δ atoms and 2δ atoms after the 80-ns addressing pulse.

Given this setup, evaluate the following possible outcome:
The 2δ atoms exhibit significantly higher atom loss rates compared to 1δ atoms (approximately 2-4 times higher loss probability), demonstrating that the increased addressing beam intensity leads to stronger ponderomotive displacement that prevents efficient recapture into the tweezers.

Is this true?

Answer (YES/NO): YES